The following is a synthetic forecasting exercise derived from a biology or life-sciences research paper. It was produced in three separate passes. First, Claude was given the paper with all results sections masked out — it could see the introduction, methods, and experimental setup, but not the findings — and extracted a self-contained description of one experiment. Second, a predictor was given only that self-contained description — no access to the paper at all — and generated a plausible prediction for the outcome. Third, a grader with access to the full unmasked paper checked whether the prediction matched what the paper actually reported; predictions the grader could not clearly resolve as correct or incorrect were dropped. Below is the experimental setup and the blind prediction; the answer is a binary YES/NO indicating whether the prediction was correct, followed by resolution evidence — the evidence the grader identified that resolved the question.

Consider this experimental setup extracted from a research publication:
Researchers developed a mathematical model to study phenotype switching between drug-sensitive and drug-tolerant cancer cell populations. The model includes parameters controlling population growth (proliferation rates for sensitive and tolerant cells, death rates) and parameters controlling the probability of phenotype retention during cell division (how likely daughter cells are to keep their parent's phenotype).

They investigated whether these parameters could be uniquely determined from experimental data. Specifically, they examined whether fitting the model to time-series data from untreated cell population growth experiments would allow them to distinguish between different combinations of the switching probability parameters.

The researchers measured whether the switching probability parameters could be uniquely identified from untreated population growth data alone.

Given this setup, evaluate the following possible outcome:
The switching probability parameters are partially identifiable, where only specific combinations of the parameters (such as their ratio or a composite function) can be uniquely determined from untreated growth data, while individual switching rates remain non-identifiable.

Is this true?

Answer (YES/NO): NO